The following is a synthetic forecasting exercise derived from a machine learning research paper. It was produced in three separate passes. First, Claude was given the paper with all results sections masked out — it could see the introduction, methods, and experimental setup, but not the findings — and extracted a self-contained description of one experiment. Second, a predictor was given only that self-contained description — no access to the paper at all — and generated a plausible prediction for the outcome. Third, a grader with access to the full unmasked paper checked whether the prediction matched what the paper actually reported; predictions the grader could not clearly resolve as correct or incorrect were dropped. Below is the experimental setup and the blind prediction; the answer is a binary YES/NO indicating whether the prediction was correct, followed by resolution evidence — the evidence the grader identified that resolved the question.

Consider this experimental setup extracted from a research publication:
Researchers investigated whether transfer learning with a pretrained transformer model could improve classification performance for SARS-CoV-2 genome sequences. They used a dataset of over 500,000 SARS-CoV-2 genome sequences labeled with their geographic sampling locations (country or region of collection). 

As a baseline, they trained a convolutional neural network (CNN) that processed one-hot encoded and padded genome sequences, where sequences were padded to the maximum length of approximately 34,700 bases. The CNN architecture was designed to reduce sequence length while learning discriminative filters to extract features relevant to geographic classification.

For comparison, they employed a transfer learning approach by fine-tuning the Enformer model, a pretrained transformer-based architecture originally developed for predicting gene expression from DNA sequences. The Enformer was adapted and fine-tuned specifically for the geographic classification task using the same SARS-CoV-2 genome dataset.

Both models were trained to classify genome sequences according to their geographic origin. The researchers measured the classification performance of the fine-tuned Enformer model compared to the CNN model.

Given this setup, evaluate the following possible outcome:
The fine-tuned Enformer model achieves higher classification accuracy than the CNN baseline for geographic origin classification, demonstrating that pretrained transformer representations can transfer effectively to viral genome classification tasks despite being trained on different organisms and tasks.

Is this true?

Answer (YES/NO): NO